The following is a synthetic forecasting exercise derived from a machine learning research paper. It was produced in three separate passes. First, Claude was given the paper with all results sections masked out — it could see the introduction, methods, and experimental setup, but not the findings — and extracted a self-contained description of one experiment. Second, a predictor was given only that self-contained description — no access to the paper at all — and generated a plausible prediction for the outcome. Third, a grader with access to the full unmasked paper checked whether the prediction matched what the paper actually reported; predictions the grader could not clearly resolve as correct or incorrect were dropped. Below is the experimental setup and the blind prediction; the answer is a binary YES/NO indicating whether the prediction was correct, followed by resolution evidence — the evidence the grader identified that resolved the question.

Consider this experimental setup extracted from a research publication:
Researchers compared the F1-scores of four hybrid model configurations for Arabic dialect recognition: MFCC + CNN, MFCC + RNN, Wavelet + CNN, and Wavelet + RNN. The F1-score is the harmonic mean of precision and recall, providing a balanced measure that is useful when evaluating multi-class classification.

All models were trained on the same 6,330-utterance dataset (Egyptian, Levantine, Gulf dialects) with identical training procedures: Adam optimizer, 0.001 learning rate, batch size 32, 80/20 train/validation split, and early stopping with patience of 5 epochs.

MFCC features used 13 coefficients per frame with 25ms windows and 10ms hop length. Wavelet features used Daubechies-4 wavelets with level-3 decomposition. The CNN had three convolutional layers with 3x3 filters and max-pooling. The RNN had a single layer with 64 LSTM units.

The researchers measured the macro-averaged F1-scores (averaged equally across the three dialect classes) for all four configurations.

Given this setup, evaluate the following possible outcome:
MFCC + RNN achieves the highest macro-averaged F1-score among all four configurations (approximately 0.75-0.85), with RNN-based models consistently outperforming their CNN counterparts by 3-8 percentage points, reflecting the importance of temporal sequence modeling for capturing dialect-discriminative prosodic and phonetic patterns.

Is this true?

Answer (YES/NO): NO